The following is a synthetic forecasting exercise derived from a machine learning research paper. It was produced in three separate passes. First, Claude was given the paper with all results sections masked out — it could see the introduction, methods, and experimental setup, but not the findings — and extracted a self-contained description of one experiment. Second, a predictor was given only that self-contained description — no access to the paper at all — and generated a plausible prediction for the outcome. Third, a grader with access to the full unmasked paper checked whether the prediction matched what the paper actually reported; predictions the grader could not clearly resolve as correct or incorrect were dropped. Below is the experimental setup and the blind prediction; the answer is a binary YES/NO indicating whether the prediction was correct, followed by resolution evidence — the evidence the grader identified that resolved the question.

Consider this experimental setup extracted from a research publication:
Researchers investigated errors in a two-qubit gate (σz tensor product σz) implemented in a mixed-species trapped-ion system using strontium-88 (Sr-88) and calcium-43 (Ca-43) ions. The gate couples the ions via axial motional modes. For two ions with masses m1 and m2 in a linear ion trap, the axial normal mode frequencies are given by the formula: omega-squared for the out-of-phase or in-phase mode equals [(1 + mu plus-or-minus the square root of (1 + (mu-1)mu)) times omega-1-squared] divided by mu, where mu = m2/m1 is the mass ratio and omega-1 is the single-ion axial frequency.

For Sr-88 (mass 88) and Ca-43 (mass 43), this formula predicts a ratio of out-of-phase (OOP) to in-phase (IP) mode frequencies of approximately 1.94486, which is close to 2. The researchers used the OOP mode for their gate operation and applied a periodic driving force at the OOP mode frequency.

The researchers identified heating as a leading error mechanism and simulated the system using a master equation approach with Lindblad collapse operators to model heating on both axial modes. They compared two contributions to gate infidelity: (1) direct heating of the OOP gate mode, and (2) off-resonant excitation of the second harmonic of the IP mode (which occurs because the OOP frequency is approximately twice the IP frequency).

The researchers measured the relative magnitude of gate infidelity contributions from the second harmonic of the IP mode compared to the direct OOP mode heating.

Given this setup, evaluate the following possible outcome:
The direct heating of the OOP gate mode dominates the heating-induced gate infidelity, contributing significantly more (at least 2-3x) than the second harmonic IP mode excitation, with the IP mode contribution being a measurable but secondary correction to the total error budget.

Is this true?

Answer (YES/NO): NO